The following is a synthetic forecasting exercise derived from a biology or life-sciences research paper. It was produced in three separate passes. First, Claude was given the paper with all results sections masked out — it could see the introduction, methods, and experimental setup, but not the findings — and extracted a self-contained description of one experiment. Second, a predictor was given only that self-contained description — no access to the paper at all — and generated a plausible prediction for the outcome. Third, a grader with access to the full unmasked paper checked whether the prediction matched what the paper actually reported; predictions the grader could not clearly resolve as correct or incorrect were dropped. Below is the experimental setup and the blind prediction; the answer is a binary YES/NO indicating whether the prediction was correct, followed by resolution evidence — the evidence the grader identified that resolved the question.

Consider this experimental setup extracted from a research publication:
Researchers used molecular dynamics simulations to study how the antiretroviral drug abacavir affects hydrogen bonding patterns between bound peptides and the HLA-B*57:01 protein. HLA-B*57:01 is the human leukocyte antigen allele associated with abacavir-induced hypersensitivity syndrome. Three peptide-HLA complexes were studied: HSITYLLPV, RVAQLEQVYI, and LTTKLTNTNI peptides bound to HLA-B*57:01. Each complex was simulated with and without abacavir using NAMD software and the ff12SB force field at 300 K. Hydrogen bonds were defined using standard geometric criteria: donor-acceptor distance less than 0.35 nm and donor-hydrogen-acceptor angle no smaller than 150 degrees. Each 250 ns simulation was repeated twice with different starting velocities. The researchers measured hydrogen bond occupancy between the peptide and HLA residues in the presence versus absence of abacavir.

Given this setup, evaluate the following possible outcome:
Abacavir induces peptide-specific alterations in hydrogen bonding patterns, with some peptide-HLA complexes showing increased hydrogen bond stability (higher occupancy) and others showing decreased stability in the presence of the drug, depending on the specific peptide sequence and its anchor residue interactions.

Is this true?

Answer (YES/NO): NO